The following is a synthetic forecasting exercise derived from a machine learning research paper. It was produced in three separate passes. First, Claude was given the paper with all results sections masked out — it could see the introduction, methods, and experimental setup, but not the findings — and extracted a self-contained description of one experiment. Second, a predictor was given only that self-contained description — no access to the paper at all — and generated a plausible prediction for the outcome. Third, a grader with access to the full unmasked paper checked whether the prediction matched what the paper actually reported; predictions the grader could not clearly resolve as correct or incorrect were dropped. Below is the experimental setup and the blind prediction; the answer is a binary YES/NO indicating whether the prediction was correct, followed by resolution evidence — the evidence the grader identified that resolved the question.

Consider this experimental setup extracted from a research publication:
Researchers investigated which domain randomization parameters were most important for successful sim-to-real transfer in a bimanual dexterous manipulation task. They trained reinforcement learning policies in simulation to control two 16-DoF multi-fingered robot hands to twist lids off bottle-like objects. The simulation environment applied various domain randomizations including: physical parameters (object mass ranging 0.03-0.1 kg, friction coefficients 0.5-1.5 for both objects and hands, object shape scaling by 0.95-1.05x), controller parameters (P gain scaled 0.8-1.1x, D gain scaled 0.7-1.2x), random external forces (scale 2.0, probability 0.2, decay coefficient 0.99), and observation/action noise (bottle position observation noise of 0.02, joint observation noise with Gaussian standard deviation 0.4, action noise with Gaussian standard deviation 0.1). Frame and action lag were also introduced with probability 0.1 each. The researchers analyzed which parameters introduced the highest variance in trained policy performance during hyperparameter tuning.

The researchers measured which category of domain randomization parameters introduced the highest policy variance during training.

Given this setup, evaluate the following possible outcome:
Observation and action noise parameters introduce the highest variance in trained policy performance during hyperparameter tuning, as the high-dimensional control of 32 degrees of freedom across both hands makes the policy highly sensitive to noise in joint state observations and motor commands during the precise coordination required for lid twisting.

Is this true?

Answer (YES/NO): YES